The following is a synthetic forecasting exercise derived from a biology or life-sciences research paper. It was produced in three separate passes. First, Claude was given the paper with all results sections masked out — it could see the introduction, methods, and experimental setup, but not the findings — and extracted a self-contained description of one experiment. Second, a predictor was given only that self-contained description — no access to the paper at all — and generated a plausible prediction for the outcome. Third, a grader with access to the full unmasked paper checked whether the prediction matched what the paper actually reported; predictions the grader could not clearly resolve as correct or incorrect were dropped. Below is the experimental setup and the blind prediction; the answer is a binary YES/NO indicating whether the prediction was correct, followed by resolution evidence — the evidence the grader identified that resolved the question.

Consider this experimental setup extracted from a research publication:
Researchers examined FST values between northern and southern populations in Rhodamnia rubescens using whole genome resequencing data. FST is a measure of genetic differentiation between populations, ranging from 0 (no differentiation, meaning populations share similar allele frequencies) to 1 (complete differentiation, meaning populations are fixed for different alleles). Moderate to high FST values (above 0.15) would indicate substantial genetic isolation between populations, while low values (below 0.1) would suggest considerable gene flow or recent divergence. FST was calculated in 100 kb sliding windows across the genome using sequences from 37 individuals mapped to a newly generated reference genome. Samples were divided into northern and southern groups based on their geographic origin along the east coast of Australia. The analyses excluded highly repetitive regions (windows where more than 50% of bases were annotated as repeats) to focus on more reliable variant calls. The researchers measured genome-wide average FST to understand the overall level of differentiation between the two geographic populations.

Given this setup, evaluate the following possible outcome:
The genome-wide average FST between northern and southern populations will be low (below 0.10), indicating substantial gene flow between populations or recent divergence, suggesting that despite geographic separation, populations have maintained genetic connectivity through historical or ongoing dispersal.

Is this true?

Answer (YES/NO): YES